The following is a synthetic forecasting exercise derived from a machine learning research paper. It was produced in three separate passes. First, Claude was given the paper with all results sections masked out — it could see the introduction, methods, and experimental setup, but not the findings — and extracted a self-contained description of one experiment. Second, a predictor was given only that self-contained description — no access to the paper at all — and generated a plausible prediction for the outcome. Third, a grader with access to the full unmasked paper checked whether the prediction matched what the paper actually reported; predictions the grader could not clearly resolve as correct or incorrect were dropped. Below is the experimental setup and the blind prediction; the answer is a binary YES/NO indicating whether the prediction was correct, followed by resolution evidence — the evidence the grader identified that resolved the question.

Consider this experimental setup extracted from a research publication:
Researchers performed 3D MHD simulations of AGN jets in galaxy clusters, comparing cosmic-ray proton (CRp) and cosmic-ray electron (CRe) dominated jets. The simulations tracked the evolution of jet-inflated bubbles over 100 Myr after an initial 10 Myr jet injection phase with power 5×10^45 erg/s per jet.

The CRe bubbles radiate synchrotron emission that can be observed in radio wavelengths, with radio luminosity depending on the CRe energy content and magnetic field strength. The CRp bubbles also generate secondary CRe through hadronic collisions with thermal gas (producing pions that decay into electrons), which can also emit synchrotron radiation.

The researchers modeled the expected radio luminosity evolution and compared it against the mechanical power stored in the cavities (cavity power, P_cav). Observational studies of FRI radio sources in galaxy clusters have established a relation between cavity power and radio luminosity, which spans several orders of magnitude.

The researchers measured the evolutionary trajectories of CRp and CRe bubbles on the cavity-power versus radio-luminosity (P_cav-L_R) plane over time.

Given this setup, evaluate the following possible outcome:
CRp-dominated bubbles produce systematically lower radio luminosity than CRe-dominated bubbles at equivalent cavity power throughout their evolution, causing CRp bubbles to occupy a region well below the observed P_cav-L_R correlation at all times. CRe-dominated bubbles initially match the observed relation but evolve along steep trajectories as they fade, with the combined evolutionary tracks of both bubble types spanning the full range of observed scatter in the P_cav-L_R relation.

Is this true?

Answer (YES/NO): NO